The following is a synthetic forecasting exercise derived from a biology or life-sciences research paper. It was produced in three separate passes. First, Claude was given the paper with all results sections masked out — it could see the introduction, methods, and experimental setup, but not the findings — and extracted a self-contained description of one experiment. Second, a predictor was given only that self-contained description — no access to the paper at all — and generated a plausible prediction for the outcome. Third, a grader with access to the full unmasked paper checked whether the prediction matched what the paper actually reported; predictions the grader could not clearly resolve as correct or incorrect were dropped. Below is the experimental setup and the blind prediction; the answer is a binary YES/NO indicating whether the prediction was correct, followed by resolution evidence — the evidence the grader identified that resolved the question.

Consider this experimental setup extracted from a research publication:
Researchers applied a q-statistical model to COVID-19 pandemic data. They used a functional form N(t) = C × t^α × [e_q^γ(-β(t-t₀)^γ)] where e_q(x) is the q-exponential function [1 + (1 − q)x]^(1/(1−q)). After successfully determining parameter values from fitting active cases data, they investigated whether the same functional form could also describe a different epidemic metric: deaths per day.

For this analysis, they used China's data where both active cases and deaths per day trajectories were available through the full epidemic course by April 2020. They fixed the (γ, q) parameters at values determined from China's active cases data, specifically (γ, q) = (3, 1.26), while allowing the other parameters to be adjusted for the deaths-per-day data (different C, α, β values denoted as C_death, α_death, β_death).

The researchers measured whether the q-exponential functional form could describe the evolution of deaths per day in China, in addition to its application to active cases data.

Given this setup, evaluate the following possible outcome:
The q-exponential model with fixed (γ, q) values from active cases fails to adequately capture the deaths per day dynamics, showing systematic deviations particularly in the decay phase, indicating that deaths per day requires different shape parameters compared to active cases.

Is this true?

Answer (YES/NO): NO